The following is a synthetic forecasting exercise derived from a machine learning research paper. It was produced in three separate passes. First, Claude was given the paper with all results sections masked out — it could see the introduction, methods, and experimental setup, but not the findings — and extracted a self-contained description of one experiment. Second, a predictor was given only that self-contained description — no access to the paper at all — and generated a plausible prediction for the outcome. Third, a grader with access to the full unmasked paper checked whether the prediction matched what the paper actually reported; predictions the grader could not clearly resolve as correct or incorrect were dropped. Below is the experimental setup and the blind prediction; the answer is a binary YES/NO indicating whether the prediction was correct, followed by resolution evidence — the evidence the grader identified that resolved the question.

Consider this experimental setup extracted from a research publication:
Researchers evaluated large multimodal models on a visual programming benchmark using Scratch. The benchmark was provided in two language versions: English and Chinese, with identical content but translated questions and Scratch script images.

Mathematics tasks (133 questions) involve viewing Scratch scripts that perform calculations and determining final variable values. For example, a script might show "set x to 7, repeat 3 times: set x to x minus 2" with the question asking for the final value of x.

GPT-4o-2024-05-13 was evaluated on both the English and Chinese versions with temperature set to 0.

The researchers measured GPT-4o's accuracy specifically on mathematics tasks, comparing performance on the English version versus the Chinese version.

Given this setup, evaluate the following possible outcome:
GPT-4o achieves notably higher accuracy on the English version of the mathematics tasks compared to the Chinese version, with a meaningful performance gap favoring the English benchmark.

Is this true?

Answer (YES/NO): YES